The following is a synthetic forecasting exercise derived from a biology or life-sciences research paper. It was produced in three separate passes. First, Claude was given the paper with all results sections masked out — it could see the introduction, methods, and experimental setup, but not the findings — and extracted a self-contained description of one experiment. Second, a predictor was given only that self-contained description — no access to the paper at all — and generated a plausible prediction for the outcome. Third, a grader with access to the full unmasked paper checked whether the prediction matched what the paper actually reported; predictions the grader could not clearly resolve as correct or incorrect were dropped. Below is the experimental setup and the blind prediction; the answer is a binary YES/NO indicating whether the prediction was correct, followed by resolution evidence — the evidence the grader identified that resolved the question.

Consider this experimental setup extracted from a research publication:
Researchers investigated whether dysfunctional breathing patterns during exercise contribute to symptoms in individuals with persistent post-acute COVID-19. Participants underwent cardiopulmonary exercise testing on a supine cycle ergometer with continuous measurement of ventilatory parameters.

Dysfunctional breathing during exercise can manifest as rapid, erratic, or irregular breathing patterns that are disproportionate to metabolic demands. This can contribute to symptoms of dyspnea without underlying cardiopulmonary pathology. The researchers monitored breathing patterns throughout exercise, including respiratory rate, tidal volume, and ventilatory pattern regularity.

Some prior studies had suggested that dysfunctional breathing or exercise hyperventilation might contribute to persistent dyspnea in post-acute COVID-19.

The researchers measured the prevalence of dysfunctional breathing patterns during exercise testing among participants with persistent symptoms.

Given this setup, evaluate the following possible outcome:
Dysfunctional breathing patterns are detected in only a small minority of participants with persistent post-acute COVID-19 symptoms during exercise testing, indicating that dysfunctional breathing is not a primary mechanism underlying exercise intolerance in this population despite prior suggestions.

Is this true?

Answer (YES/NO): NO